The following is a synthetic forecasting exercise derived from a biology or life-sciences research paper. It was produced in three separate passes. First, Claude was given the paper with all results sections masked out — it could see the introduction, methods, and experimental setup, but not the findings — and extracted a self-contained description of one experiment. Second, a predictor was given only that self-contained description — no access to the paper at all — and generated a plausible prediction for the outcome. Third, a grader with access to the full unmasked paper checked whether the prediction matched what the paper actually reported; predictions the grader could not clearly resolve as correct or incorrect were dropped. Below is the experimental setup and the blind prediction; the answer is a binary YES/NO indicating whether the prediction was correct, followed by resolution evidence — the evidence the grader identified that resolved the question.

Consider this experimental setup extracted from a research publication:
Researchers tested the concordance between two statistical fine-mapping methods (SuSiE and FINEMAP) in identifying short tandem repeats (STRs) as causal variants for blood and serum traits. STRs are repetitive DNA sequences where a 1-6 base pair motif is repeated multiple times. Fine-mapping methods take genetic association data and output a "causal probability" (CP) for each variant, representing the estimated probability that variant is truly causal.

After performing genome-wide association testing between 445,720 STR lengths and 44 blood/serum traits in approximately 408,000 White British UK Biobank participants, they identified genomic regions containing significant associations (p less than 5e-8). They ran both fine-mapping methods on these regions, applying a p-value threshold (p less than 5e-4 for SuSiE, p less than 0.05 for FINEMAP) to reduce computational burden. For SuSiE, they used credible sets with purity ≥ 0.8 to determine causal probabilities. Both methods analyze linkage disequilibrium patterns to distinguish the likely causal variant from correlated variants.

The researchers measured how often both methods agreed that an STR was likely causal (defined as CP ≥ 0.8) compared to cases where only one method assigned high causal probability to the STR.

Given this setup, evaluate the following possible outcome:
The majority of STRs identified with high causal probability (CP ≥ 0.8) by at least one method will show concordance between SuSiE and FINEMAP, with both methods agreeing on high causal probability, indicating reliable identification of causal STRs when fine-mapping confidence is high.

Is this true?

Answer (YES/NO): NO